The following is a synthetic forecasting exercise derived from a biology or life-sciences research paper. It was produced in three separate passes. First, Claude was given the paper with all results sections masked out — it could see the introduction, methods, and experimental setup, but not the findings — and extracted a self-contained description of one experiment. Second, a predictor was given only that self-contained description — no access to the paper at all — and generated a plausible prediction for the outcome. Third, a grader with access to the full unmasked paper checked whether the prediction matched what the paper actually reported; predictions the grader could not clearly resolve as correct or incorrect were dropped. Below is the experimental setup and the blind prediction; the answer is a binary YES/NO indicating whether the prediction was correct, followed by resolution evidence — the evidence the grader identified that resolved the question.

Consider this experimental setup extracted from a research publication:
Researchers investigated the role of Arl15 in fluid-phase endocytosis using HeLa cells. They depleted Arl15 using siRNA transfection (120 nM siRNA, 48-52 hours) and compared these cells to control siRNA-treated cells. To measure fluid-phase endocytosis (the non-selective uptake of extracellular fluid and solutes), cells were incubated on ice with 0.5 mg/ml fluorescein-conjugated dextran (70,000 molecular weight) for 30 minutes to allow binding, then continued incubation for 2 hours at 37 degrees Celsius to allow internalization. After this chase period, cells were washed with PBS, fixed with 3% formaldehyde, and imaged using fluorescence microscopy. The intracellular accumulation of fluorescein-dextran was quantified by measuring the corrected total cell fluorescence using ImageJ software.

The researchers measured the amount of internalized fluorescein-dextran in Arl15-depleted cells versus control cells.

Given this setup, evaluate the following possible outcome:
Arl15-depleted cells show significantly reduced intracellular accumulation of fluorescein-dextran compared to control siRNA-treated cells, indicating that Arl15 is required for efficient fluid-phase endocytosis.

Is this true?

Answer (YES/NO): NO